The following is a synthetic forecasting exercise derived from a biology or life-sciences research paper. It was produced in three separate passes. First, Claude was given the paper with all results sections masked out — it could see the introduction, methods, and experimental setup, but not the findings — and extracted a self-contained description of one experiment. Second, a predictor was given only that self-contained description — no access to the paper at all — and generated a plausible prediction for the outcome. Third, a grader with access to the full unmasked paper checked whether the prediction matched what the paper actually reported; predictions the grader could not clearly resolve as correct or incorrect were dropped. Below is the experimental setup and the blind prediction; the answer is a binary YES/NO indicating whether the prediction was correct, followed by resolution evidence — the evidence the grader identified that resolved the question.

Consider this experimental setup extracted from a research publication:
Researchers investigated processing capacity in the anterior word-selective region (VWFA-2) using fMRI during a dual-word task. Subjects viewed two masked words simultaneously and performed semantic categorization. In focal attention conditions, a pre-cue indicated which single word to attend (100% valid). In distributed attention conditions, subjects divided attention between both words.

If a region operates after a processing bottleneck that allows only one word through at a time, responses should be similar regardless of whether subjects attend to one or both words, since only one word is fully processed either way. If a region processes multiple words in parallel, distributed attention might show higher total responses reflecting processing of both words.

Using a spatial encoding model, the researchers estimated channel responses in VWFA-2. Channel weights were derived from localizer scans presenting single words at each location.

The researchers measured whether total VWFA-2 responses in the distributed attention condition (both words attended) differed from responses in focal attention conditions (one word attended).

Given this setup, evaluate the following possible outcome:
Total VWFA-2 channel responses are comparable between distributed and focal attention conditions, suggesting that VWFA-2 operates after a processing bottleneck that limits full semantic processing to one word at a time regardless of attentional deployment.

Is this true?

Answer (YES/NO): YES